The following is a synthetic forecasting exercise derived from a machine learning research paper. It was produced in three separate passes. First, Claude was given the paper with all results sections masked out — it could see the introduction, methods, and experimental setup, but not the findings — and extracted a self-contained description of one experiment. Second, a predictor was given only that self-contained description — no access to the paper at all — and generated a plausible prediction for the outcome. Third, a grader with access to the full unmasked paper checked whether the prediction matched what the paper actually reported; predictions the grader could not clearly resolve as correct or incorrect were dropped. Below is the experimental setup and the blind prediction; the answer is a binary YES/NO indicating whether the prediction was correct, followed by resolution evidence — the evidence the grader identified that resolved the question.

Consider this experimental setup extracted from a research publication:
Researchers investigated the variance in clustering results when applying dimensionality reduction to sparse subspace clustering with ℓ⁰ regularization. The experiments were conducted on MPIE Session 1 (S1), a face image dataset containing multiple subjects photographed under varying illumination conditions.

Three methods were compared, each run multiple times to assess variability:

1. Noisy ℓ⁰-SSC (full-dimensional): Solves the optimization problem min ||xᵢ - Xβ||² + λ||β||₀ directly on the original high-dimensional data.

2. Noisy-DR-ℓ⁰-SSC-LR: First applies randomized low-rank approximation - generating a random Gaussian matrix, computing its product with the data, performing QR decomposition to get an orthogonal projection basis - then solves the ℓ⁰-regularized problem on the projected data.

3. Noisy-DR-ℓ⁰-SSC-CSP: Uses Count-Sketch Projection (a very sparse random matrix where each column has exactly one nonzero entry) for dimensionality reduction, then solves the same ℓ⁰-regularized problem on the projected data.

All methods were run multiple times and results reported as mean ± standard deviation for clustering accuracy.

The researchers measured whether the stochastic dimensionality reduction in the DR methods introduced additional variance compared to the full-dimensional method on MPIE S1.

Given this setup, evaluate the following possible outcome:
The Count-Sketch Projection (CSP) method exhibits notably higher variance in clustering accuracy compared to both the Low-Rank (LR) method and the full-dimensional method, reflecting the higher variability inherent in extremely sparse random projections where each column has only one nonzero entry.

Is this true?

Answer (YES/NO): NO